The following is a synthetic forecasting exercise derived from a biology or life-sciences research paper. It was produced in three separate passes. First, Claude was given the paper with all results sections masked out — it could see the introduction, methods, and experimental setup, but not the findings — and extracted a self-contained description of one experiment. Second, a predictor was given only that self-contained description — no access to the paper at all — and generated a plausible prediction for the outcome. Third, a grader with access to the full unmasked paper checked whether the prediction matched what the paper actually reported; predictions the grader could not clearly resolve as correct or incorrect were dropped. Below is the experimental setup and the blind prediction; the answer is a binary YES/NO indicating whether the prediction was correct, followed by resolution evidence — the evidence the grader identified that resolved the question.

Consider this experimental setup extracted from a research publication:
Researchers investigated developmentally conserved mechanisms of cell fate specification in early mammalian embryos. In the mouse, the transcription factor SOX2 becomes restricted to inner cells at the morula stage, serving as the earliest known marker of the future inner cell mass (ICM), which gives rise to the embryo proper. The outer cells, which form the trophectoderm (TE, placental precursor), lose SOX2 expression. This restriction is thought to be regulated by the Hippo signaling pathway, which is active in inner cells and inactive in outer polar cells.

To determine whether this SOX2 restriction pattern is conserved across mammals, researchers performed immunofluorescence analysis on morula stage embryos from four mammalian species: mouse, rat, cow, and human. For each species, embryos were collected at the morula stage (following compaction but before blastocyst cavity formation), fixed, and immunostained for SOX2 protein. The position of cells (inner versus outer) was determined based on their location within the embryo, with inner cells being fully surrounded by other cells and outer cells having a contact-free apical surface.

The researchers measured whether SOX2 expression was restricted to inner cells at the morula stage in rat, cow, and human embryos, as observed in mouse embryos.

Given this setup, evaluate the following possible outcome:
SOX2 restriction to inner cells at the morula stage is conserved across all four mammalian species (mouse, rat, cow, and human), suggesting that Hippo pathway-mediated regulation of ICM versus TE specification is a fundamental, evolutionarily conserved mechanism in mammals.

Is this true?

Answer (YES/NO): NO